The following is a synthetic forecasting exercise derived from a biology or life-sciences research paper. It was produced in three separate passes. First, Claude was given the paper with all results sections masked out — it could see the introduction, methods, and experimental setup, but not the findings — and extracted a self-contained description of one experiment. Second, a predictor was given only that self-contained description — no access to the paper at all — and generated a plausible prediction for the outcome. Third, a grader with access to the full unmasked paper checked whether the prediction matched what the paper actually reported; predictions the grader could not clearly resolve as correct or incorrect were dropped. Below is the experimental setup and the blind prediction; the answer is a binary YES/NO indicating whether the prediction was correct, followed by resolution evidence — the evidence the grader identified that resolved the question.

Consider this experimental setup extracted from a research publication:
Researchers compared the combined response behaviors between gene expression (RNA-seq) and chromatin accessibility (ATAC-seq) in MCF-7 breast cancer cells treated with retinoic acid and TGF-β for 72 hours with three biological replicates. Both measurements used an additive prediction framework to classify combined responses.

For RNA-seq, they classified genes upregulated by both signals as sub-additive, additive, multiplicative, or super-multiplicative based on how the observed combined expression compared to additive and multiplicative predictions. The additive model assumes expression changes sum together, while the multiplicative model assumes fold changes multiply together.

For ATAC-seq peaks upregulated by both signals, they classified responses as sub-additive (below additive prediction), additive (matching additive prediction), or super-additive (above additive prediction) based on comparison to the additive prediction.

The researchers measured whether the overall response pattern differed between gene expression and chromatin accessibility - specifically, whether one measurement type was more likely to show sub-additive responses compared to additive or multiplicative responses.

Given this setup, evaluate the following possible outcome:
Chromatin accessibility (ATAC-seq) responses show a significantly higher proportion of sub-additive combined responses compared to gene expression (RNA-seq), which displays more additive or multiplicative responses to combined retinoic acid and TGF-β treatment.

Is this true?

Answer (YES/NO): YES